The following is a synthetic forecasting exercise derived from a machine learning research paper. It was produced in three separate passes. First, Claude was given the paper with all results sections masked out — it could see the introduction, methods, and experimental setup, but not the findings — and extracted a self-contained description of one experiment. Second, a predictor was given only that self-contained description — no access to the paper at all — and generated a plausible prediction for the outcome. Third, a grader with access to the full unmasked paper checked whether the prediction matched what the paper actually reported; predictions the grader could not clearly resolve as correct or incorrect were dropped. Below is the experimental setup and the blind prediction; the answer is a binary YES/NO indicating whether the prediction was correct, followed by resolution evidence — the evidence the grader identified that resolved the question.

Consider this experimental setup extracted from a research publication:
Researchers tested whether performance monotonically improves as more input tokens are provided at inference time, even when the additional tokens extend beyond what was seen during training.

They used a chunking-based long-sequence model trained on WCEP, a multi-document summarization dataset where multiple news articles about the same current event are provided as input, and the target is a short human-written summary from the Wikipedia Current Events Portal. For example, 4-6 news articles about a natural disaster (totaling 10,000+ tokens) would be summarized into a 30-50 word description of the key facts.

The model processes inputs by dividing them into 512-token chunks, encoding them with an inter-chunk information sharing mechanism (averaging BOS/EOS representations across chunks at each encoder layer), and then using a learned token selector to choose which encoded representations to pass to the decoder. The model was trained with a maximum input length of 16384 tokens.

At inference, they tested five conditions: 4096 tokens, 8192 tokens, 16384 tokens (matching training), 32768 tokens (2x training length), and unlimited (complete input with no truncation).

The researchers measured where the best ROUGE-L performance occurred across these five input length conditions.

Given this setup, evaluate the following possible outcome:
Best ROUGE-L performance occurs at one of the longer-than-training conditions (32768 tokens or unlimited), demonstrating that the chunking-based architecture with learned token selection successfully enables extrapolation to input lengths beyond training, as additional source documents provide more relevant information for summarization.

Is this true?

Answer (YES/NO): YES